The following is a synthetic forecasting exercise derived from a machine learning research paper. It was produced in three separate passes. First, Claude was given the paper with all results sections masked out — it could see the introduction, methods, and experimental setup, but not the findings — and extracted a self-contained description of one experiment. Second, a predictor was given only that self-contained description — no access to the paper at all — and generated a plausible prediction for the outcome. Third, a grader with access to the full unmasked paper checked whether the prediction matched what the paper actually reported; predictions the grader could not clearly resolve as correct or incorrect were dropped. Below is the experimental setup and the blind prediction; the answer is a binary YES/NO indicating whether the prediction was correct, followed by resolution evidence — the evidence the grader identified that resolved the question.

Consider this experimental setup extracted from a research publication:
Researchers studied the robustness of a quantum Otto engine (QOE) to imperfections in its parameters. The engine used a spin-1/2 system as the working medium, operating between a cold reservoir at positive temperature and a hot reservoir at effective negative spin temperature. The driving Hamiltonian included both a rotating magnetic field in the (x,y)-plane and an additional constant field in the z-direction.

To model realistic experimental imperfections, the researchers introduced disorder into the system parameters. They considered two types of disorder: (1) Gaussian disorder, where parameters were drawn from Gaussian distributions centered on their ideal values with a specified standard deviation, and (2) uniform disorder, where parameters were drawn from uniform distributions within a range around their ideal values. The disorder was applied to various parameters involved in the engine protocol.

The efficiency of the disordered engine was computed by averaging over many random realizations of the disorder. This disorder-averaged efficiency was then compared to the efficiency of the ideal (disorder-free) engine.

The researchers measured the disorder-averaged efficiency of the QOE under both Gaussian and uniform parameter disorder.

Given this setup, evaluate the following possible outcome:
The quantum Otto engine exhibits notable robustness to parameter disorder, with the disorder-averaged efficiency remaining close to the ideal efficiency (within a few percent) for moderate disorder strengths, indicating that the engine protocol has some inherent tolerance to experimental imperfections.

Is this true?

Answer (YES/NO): YES